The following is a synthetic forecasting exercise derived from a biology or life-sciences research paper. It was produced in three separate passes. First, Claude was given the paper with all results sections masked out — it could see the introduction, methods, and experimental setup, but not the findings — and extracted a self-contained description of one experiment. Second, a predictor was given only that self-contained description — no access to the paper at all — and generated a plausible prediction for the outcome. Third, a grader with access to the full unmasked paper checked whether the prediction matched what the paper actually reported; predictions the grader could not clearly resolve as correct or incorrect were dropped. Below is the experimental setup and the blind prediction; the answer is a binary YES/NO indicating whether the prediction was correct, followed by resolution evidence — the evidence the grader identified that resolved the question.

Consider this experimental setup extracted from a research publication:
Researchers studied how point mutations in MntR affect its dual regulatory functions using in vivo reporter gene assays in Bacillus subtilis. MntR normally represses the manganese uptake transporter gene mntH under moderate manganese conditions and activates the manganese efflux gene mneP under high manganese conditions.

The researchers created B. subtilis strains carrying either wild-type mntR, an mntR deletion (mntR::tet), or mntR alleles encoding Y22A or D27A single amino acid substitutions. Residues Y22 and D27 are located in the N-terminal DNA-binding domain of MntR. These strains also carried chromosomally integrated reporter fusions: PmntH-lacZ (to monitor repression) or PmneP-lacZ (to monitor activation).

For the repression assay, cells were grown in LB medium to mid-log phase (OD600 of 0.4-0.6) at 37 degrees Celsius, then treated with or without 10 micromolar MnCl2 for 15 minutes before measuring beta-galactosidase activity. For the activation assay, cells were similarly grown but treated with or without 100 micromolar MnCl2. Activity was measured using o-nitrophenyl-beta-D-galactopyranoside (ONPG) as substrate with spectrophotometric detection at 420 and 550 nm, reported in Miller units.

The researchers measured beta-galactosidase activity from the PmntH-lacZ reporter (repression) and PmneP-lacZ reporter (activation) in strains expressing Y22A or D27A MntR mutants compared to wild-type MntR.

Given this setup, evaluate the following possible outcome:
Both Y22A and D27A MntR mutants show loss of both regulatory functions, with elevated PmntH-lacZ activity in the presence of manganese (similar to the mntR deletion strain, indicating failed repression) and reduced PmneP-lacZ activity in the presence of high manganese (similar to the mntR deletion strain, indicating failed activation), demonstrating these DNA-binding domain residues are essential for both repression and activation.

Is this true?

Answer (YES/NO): NO